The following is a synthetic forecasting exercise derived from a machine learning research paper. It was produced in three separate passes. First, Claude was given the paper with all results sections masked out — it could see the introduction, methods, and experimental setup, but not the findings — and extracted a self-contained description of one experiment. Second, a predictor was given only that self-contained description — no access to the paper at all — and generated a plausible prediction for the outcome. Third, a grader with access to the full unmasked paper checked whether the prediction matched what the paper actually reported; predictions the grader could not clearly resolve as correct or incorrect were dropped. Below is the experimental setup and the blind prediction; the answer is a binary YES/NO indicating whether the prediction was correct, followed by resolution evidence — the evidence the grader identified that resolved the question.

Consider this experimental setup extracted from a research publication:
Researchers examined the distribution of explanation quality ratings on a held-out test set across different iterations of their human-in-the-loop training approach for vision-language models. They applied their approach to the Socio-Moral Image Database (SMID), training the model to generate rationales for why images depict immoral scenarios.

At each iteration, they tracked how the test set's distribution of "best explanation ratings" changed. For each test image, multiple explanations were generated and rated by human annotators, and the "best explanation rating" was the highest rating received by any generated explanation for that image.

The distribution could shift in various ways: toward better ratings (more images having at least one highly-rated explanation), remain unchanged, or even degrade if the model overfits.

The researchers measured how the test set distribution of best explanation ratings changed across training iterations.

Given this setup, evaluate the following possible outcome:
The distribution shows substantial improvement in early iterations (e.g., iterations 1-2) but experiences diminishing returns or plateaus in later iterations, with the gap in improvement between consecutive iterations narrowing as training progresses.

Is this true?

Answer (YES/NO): NO